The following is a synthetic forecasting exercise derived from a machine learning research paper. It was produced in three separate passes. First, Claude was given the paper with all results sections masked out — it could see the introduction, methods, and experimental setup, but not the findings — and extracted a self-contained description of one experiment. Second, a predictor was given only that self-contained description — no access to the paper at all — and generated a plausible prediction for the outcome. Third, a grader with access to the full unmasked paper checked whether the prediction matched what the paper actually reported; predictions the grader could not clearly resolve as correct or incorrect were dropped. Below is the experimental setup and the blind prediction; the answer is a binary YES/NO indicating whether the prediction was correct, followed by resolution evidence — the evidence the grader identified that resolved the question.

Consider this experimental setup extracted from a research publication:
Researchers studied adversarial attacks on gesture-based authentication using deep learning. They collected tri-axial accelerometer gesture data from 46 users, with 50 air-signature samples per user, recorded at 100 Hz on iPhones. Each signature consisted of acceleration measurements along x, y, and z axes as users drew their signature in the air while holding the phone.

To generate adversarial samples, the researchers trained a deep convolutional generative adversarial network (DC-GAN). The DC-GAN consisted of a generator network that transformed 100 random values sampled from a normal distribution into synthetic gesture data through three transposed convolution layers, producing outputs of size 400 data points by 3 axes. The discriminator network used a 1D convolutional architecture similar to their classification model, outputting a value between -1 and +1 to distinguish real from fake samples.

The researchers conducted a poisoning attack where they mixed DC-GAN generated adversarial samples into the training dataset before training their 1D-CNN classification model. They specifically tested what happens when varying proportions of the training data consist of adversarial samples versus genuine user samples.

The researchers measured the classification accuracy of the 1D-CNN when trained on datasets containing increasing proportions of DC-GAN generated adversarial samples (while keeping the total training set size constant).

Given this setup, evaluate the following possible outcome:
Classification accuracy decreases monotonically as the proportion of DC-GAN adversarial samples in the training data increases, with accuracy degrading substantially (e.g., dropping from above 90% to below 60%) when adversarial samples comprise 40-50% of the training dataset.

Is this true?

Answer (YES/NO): NO